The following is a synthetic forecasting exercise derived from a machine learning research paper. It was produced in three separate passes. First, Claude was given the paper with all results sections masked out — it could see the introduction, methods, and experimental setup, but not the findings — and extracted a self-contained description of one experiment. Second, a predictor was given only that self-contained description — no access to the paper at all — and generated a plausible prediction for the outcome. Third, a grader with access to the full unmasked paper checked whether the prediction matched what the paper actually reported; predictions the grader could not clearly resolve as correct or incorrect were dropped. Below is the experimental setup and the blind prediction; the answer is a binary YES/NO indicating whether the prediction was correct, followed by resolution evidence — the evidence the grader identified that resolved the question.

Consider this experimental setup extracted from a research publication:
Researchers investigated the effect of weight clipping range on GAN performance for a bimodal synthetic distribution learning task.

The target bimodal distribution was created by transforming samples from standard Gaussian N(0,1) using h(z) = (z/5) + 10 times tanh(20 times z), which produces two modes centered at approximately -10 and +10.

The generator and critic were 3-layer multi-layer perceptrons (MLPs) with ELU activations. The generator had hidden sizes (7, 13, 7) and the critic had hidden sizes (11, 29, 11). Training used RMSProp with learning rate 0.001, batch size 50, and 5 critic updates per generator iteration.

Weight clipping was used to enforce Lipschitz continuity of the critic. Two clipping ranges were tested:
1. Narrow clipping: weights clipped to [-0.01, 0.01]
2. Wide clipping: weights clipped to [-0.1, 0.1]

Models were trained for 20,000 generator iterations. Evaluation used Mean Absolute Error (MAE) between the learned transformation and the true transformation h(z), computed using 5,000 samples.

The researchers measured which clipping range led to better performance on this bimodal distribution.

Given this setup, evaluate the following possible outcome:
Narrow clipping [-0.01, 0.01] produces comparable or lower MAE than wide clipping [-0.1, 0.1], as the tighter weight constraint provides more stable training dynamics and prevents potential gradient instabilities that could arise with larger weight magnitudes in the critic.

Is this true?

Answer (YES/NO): NO